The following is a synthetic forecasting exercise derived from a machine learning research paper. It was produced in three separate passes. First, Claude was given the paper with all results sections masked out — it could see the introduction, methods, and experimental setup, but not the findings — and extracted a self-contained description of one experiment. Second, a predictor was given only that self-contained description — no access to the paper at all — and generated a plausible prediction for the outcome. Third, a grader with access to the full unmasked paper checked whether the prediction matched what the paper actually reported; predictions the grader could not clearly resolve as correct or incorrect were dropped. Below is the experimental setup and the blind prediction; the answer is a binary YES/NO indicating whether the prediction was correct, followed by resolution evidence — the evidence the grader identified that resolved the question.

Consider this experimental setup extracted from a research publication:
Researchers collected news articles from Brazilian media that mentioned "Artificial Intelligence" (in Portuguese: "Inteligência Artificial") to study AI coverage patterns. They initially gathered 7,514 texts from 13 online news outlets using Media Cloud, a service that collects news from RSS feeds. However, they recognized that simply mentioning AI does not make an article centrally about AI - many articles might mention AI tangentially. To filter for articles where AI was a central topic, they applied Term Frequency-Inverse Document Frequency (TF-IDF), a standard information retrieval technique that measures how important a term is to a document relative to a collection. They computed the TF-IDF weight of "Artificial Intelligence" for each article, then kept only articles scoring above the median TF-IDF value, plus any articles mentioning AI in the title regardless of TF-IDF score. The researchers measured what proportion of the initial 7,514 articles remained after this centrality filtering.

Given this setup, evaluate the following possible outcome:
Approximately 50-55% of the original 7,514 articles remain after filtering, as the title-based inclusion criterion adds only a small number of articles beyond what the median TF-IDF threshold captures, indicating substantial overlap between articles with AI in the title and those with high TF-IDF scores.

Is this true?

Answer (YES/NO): NO